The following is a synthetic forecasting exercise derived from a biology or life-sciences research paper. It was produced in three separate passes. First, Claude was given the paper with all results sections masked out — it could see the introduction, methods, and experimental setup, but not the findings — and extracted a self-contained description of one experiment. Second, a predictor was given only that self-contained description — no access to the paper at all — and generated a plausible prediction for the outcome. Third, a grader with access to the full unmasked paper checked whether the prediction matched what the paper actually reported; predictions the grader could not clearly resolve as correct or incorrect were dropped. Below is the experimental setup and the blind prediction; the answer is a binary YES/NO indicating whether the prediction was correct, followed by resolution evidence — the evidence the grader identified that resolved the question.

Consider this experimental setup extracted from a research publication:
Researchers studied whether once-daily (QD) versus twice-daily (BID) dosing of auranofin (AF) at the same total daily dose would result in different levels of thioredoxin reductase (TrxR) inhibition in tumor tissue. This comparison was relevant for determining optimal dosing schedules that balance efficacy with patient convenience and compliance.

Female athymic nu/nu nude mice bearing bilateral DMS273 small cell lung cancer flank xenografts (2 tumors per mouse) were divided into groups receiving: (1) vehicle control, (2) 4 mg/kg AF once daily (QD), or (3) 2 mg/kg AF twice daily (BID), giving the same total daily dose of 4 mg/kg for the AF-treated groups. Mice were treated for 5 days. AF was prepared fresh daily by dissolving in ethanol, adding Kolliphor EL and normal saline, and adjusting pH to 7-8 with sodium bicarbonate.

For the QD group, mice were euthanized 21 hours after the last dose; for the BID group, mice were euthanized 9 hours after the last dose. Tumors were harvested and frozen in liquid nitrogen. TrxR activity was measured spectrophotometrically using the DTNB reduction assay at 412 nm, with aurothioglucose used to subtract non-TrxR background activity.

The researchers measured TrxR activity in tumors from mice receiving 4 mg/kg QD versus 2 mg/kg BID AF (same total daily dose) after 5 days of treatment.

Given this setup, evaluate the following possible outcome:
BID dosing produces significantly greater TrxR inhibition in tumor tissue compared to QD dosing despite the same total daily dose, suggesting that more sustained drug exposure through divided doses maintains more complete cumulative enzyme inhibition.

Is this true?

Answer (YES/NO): NO